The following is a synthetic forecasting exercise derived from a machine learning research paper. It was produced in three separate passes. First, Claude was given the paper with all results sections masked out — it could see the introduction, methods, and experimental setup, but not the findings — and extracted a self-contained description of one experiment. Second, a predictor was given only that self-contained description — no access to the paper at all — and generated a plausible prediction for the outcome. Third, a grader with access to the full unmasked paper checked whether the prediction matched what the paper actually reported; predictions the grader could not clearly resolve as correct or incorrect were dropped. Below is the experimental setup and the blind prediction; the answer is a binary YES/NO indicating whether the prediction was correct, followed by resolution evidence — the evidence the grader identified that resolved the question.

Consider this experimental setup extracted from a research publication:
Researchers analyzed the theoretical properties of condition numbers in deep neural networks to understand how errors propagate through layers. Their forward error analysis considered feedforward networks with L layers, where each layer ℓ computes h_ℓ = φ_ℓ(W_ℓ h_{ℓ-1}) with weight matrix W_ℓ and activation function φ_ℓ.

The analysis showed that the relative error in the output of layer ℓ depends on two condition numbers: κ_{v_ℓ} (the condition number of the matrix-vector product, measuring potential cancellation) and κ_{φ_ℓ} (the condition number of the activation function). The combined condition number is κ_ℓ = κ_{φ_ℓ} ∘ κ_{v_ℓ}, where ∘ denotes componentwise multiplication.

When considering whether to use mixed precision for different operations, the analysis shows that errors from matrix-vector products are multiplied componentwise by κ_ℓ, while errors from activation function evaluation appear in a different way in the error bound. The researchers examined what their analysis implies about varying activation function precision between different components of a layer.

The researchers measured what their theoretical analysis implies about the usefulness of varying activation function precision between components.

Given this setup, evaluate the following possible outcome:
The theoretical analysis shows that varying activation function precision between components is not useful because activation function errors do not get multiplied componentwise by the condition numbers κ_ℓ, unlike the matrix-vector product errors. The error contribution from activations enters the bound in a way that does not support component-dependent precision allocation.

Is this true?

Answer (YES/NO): YES